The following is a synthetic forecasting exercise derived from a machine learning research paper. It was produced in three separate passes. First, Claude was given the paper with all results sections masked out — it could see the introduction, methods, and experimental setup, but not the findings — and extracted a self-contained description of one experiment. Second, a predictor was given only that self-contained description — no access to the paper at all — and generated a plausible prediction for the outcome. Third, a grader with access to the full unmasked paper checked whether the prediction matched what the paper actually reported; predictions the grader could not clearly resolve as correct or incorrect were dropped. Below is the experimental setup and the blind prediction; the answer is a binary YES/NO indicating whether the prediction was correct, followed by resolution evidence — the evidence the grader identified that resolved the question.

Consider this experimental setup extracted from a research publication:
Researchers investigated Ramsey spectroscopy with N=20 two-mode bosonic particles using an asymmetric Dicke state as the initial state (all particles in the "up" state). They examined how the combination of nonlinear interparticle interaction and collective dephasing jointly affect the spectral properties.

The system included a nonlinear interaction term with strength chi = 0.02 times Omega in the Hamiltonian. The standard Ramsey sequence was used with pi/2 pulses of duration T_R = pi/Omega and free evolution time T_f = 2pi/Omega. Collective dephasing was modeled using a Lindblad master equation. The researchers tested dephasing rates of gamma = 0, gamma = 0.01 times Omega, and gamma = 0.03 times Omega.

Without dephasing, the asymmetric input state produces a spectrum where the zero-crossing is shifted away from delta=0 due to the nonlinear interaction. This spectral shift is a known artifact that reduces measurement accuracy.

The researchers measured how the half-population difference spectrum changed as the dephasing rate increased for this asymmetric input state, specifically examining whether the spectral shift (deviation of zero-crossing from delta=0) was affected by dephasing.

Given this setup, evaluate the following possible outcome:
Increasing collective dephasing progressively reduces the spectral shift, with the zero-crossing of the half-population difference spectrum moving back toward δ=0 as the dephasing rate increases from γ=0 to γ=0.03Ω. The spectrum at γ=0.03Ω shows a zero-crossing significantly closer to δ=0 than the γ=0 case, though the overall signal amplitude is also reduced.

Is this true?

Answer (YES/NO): NO